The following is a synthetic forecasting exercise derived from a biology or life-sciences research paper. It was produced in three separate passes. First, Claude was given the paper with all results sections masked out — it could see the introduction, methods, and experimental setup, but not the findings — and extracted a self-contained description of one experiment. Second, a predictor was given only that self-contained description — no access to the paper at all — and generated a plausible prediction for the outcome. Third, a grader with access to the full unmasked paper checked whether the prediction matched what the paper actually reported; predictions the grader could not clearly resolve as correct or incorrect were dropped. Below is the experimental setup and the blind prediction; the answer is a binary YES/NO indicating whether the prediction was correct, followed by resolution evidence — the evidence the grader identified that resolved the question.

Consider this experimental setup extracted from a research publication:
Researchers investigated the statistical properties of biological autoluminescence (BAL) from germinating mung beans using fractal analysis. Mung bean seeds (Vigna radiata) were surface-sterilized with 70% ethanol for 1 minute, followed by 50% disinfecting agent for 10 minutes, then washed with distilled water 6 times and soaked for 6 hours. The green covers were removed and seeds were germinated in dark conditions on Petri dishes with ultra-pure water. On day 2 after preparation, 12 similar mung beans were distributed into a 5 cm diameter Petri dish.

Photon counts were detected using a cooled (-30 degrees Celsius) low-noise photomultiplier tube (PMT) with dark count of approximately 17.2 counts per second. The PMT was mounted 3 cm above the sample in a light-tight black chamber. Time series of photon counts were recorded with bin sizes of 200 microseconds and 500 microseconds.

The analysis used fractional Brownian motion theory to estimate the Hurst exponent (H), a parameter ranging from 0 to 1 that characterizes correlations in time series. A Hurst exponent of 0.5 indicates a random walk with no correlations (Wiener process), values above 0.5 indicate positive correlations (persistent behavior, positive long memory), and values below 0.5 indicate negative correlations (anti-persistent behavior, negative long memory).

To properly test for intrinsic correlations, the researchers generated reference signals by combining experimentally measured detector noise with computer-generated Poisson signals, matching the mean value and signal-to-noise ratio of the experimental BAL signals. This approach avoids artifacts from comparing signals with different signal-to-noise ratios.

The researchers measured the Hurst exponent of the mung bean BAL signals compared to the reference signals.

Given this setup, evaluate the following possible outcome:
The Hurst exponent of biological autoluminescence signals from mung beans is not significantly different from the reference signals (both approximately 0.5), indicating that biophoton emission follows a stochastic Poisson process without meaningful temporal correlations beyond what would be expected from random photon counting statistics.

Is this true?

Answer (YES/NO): NO